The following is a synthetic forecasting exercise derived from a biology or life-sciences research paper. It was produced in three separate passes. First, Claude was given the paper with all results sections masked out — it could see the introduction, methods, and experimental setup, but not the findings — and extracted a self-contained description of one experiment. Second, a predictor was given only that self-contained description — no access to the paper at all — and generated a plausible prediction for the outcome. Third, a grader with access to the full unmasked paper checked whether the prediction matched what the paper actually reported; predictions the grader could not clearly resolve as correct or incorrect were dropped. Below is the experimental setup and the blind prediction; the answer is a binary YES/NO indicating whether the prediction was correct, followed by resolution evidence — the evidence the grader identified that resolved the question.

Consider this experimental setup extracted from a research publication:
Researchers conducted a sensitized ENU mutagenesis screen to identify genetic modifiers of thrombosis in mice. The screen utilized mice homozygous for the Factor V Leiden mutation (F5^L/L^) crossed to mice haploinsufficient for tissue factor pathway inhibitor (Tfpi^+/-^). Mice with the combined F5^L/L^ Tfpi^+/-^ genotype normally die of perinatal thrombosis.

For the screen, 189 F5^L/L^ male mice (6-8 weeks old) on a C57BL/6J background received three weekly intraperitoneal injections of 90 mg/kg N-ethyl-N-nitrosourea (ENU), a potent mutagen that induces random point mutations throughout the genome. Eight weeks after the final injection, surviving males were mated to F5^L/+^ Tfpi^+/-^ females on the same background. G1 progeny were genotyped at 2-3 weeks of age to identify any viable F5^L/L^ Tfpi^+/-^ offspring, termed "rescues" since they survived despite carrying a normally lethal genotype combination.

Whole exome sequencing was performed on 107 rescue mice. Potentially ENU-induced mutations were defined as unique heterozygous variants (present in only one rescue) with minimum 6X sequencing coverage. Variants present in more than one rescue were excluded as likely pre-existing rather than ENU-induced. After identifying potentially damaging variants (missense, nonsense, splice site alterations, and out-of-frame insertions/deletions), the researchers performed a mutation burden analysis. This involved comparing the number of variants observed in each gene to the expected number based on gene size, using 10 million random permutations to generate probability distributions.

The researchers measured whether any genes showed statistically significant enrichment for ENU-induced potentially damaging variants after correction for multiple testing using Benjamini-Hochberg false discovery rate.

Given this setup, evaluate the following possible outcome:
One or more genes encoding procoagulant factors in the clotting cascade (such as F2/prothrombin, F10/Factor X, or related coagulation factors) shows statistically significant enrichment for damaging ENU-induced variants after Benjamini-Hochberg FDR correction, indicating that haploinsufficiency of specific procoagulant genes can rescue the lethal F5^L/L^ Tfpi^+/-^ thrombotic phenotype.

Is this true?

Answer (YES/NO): NO